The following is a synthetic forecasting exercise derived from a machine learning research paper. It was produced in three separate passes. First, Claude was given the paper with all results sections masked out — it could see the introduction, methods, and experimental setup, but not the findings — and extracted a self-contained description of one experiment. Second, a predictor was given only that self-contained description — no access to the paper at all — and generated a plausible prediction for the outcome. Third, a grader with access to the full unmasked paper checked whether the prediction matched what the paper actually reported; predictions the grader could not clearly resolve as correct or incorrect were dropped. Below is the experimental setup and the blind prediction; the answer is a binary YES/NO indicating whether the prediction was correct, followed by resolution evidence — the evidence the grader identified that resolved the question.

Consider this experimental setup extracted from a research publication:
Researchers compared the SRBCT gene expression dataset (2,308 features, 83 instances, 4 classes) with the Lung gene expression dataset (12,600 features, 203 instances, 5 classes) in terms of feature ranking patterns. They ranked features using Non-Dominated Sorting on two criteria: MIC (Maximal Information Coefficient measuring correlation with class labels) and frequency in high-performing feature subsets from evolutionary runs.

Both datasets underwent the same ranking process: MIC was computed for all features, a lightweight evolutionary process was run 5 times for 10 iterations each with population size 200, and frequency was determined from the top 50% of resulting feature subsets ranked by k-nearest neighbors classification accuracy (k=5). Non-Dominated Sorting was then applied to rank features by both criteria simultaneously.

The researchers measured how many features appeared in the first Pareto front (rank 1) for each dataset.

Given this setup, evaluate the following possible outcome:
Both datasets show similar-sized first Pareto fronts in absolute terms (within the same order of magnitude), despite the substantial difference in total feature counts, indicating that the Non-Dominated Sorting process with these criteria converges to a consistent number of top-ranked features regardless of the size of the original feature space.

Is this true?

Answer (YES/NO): NO